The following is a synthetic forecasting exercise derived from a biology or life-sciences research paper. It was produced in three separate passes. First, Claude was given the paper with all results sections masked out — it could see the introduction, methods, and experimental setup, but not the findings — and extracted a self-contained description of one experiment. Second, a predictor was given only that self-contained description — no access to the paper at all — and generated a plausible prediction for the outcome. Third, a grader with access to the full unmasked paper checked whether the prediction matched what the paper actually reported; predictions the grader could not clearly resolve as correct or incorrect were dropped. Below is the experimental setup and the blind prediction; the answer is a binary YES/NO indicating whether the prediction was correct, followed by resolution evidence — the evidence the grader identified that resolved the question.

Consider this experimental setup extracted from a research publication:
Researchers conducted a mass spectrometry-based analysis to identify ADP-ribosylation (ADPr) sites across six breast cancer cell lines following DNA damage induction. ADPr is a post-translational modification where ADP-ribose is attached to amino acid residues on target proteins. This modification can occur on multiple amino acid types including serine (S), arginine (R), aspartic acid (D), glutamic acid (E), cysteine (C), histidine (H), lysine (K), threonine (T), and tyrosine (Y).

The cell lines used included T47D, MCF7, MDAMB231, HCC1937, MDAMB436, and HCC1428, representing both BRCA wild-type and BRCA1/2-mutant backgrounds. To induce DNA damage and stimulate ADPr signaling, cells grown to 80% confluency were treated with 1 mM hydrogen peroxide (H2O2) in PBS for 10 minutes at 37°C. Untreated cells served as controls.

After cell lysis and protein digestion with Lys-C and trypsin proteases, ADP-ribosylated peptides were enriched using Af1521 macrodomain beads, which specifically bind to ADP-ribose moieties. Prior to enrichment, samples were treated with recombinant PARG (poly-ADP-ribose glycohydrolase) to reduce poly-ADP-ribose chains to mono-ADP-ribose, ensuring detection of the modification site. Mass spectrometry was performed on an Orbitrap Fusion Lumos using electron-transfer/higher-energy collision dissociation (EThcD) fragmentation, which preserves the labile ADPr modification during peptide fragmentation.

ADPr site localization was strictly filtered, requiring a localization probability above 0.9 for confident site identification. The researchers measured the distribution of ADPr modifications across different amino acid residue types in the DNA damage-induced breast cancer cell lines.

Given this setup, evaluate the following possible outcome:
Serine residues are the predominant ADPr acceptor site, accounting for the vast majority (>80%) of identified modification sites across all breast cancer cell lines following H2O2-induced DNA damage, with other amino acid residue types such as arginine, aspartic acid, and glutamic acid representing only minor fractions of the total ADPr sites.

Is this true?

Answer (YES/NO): YES